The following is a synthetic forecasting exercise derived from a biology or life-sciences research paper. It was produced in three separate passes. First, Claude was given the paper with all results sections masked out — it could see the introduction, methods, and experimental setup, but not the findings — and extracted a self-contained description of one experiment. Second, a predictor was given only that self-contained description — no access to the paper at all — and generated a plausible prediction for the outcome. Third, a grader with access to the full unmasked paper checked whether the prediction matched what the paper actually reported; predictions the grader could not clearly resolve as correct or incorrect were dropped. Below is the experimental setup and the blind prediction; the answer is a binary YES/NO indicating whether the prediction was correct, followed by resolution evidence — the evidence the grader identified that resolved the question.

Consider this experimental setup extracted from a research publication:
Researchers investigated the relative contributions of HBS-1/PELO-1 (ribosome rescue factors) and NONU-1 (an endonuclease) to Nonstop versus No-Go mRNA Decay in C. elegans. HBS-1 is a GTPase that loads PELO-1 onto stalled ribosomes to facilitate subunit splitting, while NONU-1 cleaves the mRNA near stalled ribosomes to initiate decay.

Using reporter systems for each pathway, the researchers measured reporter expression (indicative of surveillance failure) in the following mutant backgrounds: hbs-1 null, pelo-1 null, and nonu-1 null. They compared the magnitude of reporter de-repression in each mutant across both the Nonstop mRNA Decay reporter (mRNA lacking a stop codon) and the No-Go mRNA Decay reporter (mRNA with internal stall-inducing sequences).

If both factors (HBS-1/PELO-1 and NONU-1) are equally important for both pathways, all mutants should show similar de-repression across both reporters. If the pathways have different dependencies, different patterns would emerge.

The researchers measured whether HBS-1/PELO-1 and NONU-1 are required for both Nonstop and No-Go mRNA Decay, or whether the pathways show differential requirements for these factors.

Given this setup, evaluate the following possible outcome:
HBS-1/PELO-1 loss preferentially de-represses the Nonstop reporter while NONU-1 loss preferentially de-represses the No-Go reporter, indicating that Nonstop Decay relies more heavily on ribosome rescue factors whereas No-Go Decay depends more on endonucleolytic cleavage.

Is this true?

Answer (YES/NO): NO